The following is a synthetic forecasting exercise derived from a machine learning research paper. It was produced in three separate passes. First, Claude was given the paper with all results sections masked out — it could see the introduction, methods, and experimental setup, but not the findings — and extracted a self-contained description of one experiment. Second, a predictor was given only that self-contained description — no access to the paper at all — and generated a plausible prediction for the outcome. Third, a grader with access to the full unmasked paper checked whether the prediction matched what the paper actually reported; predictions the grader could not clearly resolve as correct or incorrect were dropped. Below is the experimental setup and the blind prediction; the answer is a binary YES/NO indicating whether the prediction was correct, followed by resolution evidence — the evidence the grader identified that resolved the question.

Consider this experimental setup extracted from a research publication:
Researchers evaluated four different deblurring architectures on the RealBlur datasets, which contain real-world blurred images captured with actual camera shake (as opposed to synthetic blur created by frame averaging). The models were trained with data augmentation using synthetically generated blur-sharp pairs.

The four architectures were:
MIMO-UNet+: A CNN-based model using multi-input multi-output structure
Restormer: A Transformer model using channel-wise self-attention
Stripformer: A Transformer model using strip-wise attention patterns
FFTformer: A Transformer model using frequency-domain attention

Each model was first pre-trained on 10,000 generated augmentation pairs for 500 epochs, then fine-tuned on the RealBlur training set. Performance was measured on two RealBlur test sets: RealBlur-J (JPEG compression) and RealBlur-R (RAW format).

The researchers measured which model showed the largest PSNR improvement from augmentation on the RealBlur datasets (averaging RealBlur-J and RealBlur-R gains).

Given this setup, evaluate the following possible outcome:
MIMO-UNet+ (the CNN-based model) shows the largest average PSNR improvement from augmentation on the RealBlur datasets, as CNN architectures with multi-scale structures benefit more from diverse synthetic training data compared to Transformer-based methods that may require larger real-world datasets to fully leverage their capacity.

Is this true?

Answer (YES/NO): NO